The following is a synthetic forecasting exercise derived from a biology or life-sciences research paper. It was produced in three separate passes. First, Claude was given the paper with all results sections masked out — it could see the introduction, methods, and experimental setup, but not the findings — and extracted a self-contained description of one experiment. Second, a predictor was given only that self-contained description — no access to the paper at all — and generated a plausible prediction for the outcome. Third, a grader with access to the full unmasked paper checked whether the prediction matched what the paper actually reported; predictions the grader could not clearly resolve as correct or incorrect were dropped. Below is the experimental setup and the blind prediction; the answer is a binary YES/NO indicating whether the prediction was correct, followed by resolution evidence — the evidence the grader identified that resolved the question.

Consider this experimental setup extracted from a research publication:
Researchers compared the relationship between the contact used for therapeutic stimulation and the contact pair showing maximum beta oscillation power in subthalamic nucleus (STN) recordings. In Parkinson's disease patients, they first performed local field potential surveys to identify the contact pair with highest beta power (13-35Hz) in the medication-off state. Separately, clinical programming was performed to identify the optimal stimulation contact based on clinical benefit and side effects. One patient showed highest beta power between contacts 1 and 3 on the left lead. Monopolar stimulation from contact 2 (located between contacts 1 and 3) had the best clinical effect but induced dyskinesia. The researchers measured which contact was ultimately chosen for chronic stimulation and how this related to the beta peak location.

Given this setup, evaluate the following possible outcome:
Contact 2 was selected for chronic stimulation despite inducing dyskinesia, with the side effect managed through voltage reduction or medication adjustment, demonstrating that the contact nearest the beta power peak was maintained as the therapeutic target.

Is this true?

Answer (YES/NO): NO